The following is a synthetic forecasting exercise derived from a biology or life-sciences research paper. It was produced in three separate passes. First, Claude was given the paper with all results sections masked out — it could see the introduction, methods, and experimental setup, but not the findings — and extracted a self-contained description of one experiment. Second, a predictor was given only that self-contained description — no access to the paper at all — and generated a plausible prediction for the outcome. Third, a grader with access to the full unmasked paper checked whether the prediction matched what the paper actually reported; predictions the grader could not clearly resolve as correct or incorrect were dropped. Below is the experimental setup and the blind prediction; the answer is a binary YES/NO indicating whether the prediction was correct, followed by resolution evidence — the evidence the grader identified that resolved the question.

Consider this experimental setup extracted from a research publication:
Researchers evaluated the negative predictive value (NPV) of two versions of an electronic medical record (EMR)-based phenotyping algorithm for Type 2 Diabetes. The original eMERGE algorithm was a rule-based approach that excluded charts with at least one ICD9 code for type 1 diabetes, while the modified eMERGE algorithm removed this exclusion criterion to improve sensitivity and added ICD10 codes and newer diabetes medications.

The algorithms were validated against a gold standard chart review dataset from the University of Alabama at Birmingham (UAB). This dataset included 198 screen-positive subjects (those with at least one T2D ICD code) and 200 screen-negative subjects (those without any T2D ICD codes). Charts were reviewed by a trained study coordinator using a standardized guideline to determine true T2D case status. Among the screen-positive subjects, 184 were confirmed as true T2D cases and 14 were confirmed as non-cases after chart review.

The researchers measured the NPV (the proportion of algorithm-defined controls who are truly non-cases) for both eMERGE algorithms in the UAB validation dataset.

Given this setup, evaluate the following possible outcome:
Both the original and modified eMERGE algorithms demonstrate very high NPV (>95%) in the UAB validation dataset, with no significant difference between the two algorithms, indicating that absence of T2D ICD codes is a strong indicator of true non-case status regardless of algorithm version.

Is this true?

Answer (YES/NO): NO